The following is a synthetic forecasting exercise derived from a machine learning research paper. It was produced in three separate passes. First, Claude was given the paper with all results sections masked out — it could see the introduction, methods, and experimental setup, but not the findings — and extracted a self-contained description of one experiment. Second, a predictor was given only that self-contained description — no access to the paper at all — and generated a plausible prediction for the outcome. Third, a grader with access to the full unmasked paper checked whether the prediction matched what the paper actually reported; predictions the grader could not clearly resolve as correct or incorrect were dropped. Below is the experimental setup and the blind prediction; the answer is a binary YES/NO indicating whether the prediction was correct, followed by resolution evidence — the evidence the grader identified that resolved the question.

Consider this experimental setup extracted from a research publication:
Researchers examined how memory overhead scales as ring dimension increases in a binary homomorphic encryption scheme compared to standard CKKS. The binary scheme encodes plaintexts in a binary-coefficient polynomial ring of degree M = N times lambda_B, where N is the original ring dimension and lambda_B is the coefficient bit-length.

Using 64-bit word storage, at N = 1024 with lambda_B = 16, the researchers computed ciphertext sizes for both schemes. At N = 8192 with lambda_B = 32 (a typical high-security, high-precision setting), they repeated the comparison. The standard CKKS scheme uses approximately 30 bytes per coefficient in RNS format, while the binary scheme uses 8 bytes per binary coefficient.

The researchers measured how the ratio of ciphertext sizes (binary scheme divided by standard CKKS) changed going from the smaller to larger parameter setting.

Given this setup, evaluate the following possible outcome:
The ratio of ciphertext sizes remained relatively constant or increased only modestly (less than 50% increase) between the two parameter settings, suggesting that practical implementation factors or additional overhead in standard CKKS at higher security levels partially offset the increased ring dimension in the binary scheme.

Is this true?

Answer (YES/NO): YES